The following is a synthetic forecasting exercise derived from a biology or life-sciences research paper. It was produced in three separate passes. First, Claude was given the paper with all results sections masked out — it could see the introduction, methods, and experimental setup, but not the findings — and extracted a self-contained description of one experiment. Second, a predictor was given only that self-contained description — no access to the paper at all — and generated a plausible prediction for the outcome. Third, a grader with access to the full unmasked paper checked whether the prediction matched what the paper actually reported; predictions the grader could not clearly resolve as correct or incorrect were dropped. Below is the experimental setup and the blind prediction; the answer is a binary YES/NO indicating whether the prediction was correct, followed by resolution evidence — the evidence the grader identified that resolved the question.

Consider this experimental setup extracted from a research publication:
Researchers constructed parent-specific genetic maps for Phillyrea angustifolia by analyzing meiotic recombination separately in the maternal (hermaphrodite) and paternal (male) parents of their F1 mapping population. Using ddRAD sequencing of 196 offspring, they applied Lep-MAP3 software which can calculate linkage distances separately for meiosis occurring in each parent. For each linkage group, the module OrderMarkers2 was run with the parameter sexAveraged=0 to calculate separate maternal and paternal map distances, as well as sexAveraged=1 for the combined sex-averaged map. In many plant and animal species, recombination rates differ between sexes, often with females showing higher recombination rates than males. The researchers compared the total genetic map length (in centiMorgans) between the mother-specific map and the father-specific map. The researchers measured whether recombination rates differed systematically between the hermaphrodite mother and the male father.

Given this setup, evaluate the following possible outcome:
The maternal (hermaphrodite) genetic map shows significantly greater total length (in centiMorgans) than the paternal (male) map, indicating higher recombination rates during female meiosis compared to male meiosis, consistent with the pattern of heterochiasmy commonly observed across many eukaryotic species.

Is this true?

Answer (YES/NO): YES